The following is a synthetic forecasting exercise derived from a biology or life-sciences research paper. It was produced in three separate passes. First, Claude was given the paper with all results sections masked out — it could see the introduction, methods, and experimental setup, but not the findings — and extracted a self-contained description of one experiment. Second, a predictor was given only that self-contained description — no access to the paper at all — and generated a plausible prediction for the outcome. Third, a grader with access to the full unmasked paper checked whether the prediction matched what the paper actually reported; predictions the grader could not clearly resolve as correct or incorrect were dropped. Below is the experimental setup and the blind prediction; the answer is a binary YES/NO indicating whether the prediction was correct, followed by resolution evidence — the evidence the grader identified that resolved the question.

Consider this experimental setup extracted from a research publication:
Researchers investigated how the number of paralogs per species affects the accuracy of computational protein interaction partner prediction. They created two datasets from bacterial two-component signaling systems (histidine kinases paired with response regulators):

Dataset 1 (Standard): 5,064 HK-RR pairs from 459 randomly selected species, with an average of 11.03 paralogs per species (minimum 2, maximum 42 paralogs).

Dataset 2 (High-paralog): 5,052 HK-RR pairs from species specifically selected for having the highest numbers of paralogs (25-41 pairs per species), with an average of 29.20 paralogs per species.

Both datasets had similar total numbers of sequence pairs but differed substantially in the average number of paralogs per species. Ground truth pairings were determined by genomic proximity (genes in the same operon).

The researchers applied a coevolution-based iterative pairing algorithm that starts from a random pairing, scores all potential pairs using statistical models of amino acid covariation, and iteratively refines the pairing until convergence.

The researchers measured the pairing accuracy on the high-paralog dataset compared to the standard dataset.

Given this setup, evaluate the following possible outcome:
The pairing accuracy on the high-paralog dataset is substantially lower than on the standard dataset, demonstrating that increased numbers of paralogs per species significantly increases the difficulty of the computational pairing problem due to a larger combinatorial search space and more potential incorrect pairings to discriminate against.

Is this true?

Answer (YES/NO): YES